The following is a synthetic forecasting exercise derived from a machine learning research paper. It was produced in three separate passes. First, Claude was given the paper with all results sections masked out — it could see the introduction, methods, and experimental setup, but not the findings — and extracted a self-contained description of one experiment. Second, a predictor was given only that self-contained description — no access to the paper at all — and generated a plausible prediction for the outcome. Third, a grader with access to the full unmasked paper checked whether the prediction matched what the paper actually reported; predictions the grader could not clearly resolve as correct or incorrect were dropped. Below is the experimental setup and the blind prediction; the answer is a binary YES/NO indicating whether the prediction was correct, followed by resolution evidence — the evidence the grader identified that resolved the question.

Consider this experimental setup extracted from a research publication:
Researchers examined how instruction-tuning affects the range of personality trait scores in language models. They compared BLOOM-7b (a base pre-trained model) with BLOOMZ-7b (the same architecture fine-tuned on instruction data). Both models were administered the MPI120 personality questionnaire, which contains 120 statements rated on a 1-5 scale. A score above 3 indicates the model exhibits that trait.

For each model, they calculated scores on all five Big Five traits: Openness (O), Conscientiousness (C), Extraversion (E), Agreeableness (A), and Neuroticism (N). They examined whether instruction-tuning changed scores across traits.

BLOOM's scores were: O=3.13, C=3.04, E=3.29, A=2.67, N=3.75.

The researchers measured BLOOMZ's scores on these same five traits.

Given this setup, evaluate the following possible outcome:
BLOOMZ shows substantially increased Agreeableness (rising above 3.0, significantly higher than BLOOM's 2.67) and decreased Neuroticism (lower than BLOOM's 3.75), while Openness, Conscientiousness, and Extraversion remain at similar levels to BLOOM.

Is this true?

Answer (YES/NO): NO